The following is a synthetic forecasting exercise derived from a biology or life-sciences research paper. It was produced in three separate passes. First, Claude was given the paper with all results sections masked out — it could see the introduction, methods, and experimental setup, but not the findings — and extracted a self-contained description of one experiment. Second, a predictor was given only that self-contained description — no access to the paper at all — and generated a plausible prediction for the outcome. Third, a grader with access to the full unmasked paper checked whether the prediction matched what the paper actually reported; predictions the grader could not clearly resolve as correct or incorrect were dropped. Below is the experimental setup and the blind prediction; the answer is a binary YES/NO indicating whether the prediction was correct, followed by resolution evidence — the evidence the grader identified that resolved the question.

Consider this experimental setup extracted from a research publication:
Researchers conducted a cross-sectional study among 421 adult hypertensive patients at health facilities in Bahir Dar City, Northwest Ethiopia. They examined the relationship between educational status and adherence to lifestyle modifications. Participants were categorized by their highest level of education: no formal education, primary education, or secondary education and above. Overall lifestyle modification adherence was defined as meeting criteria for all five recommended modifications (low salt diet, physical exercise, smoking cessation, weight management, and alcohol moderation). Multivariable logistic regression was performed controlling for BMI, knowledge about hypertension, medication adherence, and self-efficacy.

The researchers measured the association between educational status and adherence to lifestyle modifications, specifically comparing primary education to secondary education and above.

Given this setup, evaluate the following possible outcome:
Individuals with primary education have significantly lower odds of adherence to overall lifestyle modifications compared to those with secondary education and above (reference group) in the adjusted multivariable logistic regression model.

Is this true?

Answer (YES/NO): YES